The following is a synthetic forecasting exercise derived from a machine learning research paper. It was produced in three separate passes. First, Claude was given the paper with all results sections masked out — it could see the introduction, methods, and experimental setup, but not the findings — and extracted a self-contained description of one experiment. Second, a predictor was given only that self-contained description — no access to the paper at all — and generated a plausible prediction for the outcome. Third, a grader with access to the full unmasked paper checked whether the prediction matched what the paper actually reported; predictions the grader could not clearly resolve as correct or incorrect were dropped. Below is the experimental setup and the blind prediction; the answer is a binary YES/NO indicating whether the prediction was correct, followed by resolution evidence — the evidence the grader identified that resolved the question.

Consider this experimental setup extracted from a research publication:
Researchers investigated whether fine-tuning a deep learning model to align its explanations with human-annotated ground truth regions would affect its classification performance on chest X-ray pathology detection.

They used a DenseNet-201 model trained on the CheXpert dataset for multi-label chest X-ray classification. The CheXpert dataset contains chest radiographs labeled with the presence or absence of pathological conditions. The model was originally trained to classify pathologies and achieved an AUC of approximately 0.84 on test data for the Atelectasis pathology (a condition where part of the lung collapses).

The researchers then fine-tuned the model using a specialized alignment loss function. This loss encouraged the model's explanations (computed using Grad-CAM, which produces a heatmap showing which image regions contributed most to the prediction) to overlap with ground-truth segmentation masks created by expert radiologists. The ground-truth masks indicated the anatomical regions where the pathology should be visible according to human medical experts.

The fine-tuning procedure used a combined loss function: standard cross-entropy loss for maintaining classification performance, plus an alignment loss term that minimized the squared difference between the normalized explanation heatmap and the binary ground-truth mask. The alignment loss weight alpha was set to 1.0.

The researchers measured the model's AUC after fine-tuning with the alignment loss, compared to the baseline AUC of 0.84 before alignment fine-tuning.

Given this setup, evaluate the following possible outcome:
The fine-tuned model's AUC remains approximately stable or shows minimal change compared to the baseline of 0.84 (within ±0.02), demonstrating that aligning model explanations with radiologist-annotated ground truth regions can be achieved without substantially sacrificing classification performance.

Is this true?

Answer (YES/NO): YES